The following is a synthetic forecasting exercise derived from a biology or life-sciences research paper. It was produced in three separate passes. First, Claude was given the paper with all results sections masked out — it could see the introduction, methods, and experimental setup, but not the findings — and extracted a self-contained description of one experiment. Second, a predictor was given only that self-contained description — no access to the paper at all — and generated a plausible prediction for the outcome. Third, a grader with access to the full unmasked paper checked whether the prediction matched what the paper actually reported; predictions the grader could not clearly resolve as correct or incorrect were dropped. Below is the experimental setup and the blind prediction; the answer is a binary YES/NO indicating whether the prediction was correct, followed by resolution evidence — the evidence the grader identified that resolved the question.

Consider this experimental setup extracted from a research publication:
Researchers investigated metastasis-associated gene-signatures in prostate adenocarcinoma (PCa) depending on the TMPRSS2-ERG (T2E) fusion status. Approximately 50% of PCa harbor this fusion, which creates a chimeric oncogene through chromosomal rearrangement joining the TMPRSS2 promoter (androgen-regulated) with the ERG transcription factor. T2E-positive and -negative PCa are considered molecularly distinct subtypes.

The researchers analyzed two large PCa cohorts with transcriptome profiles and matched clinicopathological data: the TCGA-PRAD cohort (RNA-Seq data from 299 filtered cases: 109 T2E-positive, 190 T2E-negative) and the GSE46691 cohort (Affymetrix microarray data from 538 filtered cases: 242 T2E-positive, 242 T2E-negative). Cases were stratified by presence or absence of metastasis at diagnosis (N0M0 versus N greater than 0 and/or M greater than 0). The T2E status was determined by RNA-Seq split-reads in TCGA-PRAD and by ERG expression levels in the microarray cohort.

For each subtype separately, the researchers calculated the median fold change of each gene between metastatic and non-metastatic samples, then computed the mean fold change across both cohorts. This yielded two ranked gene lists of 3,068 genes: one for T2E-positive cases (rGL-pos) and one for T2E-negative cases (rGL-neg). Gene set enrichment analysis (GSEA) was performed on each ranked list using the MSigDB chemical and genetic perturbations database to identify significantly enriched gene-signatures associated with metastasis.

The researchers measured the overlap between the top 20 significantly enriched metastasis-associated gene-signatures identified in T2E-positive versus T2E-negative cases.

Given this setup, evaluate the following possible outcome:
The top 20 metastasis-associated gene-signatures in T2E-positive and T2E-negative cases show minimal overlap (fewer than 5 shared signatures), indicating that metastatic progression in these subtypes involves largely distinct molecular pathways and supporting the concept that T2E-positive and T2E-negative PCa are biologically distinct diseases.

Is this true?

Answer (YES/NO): YES